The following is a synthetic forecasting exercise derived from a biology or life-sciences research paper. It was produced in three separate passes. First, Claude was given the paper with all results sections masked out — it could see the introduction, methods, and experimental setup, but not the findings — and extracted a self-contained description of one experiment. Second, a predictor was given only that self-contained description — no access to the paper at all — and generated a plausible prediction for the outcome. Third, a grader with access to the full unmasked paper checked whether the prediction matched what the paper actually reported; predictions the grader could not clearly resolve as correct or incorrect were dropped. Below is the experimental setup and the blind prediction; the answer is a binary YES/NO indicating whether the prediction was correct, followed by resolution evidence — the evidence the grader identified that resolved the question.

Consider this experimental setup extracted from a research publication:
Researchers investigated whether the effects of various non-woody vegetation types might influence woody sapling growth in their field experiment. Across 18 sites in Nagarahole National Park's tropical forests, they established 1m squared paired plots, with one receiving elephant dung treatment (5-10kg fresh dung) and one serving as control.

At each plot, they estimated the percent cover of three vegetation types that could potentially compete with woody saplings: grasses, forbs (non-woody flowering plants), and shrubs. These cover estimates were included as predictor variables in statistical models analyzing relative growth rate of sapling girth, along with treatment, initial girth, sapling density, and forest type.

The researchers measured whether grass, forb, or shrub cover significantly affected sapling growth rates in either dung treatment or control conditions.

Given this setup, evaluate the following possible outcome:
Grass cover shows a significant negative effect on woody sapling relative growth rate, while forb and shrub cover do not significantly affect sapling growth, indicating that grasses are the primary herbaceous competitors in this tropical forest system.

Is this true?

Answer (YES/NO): NO